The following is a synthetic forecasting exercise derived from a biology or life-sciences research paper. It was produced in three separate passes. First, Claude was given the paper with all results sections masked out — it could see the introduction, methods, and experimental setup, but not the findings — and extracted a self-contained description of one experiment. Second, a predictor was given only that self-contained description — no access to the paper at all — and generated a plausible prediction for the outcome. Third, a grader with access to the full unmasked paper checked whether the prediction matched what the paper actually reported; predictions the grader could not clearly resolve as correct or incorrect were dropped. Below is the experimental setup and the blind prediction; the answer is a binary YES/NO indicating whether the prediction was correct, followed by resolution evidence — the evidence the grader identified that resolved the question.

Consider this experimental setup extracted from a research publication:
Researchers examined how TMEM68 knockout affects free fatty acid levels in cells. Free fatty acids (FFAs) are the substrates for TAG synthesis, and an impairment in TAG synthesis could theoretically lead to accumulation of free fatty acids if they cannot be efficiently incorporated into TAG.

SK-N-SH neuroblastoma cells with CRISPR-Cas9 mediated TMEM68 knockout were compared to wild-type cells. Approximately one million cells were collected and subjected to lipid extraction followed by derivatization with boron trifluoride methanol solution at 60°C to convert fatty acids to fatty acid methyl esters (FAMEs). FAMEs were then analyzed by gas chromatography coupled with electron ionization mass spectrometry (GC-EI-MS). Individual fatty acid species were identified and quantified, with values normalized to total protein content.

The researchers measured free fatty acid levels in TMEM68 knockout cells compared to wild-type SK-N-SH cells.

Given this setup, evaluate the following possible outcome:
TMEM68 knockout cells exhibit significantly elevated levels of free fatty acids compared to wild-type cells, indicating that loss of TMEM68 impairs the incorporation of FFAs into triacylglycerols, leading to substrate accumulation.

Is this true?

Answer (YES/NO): NO